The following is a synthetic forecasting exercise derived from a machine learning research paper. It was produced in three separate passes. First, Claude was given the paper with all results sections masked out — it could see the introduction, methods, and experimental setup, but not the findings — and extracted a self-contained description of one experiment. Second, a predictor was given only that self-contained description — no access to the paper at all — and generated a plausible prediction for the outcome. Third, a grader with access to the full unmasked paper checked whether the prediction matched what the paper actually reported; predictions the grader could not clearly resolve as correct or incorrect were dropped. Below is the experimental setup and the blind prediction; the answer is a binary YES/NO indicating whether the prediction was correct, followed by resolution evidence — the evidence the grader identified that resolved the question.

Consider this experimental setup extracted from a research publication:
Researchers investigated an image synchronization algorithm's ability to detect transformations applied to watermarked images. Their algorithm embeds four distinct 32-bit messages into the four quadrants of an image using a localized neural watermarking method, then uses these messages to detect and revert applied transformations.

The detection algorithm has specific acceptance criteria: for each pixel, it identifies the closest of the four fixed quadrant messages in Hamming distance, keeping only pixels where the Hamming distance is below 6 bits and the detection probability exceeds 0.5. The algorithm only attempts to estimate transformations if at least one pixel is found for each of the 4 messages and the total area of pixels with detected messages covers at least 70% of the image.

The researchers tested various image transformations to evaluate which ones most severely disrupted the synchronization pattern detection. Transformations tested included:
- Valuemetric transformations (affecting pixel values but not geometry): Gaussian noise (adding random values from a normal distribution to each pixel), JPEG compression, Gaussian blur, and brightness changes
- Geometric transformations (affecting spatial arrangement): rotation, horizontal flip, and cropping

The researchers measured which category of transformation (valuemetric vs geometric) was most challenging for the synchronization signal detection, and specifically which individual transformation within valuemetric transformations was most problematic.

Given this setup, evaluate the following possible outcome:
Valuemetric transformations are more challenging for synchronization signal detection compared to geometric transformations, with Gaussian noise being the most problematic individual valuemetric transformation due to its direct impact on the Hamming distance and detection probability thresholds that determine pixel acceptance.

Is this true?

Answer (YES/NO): YES